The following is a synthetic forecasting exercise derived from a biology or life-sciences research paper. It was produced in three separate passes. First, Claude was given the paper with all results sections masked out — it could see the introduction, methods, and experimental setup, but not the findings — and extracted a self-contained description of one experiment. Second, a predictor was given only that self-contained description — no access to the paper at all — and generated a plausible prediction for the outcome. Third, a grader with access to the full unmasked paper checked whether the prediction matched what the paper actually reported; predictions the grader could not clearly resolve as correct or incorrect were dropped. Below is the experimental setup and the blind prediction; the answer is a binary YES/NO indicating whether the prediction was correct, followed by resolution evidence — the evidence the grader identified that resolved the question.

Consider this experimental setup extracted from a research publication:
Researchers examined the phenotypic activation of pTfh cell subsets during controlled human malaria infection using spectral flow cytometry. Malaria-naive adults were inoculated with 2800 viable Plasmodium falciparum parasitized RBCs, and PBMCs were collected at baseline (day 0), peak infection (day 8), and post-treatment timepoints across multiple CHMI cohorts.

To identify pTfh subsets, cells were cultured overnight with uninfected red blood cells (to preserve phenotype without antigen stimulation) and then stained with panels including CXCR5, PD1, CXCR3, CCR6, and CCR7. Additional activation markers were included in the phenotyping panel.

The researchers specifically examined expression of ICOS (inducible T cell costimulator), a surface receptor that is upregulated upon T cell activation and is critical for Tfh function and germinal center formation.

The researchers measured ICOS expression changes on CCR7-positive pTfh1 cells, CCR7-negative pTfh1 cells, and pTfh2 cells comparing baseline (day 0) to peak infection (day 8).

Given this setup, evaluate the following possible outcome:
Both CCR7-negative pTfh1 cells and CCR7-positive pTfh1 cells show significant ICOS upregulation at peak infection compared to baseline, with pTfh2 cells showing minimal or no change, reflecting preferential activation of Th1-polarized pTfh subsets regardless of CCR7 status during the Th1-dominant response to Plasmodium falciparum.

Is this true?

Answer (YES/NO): NO